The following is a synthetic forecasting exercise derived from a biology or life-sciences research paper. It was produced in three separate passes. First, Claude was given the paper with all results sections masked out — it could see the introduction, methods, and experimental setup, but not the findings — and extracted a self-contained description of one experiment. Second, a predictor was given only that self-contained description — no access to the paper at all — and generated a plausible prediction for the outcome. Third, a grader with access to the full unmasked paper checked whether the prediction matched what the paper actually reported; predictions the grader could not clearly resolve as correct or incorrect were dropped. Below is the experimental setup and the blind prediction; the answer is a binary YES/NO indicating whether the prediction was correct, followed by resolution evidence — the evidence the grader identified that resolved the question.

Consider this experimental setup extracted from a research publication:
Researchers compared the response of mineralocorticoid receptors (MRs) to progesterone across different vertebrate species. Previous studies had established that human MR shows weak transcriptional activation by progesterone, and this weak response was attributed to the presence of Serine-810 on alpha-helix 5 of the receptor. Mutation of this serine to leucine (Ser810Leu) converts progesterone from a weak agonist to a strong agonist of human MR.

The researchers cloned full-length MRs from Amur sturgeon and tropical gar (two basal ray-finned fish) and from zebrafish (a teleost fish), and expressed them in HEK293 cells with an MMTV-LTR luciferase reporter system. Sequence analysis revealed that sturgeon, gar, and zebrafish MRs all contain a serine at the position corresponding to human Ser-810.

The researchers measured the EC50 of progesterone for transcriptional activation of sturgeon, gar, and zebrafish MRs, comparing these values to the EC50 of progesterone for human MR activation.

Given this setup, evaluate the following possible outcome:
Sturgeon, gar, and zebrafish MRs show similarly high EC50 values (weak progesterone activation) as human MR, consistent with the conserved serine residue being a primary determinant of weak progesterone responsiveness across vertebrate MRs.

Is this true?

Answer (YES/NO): NO